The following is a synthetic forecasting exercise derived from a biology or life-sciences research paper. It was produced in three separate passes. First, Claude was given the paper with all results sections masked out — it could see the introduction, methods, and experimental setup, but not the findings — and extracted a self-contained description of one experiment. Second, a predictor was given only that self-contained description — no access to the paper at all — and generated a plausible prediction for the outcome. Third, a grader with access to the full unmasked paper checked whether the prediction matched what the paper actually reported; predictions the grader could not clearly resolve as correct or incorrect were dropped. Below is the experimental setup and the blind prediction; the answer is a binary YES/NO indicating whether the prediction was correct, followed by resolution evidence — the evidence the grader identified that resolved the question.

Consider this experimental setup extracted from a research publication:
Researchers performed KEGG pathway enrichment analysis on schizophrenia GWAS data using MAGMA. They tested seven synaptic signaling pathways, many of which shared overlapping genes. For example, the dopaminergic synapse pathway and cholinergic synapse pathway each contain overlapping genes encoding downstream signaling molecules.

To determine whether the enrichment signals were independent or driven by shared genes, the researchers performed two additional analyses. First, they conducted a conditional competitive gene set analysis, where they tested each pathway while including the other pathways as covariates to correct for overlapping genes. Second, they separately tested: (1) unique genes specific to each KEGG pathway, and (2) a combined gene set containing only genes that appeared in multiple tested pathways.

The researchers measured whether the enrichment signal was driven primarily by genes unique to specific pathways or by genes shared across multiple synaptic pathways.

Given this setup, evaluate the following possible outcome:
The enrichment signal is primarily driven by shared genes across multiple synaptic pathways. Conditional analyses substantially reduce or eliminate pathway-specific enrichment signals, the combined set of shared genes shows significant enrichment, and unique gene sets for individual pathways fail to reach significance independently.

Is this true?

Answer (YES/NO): NO